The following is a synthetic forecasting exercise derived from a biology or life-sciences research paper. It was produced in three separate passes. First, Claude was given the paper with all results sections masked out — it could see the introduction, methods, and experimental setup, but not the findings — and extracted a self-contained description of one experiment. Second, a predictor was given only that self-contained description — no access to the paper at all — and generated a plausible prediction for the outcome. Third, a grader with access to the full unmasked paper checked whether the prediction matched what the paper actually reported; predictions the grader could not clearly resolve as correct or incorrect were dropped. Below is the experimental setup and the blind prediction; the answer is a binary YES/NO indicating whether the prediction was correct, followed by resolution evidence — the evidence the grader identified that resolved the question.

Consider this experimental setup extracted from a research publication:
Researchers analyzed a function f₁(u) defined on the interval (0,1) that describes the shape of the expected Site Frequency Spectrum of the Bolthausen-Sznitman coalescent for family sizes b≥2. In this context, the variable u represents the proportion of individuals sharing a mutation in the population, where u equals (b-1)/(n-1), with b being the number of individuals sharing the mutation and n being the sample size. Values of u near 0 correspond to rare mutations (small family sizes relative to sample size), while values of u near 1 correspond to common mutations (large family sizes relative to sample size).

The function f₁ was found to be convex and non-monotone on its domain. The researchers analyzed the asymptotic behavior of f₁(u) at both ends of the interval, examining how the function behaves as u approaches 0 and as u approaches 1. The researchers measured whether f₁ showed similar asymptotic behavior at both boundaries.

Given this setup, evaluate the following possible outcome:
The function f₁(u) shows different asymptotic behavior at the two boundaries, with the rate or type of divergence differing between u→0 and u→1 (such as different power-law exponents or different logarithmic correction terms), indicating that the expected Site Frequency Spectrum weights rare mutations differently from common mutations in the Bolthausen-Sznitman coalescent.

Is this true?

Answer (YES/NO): YES